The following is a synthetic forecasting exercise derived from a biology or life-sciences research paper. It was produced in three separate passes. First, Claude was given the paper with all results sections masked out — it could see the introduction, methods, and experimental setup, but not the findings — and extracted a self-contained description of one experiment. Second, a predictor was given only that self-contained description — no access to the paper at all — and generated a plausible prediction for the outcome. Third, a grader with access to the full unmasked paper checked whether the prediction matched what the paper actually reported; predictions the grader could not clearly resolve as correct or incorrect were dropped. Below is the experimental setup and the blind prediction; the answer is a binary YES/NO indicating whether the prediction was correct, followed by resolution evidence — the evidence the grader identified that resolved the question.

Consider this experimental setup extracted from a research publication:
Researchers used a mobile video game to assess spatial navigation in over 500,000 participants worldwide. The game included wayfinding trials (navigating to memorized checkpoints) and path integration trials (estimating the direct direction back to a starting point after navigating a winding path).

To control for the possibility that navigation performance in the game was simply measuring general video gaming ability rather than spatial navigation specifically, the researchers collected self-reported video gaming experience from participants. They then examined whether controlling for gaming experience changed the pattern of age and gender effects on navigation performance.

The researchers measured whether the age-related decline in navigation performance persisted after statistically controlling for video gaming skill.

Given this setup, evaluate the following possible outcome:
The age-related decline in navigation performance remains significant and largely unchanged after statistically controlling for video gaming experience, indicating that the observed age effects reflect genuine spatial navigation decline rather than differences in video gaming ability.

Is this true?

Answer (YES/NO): YES